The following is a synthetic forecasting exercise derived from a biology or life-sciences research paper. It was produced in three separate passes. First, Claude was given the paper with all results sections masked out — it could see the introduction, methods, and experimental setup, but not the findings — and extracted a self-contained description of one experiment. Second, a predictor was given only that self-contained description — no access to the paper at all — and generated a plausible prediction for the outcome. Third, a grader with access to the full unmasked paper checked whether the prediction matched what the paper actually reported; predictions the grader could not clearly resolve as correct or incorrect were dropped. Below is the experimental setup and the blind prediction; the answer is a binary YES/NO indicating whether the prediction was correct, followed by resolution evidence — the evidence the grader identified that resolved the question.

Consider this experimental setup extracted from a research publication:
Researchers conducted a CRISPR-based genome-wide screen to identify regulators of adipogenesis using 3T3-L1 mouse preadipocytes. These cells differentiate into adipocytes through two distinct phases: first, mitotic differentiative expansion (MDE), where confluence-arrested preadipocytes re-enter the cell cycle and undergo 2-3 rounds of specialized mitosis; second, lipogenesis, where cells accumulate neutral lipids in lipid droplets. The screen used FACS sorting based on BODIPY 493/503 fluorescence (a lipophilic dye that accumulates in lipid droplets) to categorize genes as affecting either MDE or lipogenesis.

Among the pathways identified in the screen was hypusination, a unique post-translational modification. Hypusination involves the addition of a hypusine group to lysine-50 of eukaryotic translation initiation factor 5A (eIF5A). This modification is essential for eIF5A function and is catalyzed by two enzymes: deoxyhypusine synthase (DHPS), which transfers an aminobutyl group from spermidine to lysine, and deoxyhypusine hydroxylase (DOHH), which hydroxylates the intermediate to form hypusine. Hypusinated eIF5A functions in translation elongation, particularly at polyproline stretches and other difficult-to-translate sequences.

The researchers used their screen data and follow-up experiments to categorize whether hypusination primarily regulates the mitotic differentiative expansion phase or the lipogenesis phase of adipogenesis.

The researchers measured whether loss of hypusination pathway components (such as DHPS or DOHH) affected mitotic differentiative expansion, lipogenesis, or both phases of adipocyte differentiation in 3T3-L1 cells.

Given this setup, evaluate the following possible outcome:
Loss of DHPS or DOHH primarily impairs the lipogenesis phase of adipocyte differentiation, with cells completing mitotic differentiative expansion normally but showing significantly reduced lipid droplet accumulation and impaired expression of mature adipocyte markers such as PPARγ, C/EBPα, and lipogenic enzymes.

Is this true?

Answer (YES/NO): NO